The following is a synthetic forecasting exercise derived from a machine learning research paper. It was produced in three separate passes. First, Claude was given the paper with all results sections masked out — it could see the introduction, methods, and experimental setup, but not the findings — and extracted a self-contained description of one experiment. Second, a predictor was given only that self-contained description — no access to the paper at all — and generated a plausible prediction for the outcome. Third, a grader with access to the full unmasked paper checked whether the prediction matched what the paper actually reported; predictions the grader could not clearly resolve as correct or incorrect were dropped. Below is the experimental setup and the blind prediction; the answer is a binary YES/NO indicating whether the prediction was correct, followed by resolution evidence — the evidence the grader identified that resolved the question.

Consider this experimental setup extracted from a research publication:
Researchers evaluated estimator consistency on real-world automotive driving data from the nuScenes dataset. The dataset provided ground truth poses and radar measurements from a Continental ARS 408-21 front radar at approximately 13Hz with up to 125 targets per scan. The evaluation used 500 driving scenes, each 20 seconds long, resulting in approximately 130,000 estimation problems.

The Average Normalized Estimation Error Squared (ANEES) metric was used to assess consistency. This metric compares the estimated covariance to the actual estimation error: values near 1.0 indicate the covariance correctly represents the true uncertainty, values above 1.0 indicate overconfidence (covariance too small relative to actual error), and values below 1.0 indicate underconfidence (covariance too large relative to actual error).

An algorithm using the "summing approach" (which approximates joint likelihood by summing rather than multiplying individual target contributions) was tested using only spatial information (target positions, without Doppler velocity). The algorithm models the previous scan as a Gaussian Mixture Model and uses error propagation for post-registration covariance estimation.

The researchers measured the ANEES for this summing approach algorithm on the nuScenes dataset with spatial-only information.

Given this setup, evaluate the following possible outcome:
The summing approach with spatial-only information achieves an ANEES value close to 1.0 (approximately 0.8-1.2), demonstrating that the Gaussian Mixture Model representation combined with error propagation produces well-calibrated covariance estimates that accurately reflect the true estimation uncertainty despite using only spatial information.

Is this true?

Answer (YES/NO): NO